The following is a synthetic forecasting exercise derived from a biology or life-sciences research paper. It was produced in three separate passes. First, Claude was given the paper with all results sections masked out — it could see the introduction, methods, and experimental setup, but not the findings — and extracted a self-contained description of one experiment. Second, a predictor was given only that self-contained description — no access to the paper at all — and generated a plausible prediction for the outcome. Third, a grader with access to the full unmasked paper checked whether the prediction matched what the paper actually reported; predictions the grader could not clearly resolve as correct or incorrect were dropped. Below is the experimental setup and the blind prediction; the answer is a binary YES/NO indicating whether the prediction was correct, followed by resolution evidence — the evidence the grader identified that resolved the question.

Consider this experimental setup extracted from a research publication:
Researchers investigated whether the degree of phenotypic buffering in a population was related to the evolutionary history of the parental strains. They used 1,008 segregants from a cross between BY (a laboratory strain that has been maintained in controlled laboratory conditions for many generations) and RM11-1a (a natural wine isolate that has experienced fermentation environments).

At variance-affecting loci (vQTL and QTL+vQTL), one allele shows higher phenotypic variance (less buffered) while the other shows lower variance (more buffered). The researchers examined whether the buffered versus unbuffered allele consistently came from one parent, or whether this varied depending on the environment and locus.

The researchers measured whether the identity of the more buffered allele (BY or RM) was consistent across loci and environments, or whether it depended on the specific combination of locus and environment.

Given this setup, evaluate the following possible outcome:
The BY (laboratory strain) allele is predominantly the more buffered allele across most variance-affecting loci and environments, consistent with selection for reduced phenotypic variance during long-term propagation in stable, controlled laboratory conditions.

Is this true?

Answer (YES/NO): NO